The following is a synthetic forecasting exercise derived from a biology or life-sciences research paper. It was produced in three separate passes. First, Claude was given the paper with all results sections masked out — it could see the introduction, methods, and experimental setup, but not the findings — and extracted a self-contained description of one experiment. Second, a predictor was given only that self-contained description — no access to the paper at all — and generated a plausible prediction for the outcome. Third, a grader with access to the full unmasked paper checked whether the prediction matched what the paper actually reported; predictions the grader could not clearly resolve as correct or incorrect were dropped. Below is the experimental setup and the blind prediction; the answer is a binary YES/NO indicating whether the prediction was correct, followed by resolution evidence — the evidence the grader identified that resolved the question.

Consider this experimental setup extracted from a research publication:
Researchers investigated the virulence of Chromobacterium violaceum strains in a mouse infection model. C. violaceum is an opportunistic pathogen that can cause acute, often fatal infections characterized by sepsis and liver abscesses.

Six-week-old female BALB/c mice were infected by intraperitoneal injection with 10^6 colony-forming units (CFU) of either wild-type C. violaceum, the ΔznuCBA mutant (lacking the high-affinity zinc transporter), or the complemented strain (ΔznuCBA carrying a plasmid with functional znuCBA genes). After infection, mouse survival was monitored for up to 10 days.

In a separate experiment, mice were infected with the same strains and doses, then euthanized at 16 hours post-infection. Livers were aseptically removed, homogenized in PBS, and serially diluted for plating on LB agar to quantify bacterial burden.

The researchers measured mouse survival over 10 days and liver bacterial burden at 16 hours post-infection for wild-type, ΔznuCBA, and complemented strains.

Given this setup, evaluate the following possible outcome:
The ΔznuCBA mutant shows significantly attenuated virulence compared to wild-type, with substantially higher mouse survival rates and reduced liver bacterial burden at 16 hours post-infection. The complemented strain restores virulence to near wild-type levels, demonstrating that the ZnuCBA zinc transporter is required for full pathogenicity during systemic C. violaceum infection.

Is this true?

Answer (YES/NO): NO